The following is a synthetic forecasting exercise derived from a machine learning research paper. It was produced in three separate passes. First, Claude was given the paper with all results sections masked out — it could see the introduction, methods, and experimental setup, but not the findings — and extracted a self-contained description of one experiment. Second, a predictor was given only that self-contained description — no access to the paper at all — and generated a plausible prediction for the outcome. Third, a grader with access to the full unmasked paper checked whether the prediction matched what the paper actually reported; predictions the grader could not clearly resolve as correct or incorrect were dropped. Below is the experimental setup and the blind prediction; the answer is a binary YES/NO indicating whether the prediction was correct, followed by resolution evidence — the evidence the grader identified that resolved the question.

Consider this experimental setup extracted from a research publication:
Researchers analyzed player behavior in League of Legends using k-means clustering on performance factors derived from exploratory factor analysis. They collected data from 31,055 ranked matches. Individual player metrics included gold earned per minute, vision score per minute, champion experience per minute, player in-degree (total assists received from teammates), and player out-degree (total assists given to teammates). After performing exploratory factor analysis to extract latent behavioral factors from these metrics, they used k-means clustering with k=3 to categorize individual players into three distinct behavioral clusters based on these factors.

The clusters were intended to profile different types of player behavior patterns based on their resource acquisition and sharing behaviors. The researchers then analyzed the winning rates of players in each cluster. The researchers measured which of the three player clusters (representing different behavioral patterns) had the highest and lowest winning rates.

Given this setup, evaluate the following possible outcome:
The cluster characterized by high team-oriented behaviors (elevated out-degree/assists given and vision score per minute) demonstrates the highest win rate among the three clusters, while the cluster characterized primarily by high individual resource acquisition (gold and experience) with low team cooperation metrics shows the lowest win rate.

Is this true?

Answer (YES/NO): NO